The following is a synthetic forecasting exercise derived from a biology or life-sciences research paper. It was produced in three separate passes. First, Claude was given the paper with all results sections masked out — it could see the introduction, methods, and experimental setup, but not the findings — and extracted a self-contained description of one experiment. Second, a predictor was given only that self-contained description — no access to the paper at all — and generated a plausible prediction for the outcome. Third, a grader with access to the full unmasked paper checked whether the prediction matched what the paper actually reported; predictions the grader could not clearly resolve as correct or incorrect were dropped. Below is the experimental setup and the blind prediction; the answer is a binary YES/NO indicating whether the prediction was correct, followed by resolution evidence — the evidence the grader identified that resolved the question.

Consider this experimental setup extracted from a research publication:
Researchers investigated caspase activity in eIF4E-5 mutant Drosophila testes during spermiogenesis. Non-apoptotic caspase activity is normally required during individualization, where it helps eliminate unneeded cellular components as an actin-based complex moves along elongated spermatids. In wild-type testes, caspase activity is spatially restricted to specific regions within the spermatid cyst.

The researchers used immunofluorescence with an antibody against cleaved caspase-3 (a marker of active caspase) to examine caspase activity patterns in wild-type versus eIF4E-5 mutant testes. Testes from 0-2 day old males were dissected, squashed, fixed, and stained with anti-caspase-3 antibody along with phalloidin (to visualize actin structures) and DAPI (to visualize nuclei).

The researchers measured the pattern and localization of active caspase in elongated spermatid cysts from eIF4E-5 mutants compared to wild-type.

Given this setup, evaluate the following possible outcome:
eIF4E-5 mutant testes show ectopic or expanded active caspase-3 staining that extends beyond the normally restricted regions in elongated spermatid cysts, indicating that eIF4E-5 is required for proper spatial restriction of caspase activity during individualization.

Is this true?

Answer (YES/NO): YES